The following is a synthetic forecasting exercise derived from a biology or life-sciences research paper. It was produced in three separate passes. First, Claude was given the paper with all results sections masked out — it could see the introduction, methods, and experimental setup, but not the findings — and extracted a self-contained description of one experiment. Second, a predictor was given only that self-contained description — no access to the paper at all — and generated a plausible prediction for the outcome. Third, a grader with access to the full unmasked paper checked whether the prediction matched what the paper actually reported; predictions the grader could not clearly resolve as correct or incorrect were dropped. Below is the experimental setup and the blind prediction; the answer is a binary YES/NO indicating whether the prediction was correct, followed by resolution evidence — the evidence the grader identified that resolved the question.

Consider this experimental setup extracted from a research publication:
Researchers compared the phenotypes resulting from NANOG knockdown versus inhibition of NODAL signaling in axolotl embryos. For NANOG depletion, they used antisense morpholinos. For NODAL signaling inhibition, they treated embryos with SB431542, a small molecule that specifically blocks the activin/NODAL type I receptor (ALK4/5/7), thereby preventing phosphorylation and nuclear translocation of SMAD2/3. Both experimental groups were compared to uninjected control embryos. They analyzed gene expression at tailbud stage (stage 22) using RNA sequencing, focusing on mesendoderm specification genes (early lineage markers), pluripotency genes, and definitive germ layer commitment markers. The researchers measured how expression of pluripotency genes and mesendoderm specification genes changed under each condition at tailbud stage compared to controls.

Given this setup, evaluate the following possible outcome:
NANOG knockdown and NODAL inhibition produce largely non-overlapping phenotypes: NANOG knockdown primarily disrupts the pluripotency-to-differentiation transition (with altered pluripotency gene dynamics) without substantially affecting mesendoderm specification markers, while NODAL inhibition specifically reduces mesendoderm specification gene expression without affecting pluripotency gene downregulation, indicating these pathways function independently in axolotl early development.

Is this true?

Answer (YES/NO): NO